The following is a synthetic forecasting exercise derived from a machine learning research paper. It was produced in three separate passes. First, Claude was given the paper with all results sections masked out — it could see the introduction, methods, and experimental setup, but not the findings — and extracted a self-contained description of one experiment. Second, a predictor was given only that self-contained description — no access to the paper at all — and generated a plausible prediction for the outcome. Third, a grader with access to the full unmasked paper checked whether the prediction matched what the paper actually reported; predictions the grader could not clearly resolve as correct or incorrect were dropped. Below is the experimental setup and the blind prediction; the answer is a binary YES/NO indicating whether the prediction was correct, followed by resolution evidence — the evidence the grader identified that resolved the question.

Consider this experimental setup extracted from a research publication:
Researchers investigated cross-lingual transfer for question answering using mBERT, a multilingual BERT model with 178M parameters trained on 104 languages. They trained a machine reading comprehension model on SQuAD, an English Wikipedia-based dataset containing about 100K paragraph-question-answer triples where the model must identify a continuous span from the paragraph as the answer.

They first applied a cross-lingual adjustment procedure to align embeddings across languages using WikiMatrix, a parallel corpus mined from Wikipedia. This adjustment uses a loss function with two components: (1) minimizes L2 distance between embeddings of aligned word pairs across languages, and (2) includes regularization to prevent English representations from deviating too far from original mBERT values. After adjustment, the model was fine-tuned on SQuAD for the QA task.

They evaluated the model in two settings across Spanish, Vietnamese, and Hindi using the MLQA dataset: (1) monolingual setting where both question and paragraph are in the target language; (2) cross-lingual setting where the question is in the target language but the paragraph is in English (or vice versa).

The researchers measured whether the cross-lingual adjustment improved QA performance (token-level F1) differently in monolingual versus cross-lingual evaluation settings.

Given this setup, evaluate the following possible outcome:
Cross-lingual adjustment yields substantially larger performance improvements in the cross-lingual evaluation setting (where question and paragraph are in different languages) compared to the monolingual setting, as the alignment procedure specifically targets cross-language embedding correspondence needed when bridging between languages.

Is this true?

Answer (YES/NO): YES